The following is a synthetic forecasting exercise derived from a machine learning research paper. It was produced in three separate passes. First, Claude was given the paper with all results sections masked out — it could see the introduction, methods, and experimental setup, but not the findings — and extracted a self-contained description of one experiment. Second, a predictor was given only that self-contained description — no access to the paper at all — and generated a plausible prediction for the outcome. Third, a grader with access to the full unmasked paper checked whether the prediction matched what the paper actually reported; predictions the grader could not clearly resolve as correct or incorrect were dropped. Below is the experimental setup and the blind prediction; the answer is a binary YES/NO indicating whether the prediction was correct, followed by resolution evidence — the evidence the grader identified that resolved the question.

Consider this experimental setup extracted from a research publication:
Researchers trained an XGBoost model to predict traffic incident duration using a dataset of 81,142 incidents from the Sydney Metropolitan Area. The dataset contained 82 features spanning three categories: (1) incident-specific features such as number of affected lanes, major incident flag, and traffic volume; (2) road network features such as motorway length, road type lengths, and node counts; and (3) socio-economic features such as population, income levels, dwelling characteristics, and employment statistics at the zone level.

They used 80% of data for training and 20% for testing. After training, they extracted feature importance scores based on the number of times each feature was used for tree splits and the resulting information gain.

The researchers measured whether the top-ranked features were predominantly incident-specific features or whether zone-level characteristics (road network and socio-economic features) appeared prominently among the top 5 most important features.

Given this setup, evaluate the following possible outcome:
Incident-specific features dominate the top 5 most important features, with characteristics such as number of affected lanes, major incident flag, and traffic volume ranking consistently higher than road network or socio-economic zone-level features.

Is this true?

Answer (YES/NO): NO